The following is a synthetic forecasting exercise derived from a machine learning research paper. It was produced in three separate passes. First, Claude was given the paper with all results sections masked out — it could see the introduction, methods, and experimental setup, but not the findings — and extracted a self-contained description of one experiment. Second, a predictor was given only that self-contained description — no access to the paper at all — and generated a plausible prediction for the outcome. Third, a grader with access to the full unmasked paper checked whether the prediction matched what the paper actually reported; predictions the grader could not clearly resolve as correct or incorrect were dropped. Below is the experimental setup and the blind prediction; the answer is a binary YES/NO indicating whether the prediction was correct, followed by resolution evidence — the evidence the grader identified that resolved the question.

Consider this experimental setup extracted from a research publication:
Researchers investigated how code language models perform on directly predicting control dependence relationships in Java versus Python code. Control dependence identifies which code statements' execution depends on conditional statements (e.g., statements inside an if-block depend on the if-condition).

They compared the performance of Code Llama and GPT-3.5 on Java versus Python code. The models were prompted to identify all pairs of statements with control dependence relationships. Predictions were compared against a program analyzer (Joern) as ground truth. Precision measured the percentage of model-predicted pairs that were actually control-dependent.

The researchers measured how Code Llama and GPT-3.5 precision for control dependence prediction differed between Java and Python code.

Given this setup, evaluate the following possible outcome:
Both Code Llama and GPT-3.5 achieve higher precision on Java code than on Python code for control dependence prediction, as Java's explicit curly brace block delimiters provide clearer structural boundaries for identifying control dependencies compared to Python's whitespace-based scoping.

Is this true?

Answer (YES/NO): NO